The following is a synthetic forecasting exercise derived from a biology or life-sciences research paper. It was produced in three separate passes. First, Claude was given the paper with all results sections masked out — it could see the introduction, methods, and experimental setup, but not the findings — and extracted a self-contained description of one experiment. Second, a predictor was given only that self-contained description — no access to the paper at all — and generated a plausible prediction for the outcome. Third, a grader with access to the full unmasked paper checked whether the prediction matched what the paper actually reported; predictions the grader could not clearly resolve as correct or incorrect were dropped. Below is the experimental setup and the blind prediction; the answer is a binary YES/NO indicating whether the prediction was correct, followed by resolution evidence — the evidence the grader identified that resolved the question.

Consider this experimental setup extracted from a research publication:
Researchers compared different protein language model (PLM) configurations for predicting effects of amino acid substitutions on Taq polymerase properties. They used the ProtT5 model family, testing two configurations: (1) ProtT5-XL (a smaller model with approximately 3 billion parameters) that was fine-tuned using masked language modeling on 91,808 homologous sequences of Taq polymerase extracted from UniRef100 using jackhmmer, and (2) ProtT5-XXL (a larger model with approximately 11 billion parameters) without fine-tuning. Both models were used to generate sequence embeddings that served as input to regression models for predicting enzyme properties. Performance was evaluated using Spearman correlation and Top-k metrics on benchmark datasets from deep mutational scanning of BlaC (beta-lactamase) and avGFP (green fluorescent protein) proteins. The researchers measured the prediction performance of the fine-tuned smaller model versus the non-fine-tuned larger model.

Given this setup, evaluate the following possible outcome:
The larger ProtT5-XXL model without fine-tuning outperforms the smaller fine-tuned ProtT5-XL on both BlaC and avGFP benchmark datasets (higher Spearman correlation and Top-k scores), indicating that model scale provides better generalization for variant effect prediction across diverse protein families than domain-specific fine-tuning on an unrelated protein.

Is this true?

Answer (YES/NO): NO